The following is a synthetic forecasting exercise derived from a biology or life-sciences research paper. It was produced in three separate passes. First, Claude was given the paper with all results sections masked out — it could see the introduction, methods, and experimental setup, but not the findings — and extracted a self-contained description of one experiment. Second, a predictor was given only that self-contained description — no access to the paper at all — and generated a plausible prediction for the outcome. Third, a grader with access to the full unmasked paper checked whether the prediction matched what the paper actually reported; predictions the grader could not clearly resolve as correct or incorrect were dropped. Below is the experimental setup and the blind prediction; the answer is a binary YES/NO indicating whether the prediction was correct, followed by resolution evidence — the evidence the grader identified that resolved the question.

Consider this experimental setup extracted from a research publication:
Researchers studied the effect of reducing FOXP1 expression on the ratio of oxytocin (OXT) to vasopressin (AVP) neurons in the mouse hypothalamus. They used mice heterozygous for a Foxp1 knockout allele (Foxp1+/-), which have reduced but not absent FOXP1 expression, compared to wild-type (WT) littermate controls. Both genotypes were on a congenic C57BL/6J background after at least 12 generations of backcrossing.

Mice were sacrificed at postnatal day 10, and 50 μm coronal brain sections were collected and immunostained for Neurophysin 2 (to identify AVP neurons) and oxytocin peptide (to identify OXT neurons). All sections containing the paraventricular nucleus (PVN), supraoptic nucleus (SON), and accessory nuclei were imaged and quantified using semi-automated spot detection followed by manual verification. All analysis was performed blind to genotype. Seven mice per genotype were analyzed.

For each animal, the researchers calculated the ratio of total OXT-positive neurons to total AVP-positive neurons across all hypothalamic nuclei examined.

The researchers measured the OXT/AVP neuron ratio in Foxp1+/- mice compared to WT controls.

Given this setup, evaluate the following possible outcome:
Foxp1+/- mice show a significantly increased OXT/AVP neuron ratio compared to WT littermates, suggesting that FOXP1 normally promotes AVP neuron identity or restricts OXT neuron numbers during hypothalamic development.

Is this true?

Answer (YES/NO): NO